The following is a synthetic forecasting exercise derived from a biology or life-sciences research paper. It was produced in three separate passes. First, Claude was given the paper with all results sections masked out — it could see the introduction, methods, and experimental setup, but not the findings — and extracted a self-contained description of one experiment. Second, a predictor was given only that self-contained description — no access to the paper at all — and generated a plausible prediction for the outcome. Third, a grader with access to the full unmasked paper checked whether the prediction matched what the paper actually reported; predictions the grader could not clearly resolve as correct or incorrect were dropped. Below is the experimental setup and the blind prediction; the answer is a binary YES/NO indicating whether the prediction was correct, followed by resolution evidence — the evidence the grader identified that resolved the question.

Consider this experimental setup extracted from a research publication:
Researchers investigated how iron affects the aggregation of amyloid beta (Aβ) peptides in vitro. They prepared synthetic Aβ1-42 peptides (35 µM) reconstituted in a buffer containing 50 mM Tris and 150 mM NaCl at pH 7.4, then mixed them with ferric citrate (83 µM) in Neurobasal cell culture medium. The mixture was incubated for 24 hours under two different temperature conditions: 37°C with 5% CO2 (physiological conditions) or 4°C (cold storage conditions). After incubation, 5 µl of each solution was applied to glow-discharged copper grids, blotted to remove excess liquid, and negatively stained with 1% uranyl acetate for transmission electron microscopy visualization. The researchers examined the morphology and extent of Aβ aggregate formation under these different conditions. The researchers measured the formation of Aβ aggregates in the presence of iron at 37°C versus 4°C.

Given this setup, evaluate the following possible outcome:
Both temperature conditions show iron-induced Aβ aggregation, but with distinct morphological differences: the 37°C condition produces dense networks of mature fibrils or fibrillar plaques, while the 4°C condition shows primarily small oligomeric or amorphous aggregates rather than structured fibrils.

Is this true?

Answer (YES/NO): YES